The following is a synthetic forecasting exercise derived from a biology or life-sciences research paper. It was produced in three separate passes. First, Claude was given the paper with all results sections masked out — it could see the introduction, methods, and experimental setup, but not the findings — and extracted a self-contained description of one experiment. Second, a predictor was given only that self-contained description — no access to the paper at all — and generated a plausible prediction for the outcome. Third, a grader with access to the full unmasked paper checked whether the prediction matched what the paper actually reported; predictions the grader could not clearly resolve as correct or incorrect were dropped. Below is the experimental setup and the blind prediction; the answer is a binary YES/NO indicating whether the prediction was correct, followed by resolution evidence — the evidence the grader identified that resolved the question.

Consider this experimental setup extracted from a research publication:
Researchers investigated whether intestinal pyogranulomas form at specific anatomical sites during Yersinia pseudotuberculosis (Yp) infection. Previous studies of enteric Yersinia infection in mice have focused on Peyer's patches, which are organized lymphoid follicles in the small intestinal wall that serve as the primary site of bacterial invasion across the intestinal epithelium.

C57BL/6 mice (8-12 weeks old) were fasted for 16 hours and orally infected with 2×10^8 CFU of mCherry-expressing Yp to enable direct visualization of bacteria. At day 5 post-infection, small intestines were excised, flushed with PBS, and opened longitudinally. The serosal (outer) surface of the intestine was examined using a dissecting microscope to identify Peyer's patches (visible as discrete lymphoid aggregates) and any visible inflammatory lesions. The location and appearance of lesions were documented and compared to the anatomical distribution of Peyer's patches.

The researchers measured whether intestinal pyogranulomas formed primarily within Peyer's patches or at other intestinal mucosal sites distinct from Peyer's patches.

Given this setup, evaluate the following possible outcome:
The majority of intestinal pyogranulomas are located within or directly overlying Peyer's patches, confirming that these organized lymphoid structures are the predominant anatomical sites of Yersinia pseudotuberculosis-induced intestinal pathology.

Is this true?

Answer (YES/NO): NO